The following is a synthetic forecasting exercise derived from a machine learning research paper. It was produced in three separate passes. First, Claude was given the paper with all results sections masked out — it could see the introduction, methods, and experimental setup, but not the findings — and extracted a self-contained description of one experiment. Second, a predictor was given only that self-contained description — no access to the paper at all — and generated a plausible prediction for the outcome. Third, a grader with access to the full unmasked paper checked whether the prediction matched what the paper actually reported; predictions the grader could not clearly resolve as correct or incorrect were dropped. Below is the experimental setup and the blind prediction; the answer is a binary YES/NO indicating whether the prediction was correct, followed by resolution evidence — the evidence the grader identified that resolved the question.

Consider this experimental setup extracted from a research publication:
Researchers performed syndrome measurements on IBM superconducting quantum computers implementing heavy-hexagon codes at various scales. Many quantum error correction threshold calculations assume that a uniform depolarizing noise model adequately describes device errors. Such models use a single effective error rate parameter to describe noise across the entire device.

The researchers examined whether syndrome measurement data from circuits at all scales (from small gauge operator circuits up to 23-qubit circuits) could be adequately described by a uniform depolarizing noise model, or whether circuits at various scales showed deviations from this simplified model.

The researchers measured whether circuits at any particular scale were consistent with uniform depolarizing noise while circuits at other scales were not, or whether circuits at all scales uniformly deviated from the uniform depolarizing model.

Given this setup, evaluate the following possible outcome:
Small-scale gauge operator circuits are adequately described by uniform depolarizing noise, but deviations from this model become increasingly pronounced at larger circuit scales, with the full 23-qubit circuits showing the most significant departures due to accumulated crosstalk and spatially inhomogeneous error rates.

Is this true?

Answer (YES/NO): NO